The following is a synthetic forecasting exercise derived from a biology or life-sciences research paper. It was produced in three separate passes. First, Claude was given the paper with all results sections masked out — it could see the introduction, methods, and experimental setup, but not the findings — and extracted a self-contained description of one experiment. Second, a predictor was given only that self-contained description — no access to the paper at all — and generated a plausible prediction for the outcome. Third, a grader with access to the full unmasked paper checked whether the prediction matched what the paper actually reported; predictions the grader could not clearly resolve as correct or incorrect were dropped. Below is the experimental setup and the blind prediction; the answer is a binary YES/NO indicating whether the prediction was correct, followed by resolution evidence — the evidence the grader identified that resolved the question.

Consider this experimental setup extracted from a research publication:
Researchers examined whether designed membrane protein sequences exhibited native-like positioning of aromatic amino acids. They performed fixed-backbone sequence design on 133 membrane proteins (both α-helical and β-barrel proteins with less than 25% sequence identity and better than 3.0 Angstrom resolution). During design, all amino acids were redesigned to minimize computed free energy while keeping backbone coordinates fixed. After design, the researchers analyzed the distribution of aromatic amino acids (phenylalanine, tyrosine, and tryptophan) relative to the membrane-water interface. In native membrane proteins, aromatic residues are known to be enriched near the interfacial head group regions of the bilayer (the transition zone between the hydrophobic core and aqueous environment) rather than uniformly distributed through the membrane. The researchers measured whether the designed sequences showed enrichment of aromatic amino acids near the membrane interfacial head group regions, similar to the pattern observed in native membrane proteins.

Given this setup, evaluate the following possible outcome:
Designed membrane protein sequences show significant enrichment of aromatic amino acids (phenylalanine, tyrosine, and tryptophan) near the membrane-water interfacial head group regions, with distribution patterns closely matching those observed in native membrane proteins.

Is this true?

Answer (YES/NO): NO